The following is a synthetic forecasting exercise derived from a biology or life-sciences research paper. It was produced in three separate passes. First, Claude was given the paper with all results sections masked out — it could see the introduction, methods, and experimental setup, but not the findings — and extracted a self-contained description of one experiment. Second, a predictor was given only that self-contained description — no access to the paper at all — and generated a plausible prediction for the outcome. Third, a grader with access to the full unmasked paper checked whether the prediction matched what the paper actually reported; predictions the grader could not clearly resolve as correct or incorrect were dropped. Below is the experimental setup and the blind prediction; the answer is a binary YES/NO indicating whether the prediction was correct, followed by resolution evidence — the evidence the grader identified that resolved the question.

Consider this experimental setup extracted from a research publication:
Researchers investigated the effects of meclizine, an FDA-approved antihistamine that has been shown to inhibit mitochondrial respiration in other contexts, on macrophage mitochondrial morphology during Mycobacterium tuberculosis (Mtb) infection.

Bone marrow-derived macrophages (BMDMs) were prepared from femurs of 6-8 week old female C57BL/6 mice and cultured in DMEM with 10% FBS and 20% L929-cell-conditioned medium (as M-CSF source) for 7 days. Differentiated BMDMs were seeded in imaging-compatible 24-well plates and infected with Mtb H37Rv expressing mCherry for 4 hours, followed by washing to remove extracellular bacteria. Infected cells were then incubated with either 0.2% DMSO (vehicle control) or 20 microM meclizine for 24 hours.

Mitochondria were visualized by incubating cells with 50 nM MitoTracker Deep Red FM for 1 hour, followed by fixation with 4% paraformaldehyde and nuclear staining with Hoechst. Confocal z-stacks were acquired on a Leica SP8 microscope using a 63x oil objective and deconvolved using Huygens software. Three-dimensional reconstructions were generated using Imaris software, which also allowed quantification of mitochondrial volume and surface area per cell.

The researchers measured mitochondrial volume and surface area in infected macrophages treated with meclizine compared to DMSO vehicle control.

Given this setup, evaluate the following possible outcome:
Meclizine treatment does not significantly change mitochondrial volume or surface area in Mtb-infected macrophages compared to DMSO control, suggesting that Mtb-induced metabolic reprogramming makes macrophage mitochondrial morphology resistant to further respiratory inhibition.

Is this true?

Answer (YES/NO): NO